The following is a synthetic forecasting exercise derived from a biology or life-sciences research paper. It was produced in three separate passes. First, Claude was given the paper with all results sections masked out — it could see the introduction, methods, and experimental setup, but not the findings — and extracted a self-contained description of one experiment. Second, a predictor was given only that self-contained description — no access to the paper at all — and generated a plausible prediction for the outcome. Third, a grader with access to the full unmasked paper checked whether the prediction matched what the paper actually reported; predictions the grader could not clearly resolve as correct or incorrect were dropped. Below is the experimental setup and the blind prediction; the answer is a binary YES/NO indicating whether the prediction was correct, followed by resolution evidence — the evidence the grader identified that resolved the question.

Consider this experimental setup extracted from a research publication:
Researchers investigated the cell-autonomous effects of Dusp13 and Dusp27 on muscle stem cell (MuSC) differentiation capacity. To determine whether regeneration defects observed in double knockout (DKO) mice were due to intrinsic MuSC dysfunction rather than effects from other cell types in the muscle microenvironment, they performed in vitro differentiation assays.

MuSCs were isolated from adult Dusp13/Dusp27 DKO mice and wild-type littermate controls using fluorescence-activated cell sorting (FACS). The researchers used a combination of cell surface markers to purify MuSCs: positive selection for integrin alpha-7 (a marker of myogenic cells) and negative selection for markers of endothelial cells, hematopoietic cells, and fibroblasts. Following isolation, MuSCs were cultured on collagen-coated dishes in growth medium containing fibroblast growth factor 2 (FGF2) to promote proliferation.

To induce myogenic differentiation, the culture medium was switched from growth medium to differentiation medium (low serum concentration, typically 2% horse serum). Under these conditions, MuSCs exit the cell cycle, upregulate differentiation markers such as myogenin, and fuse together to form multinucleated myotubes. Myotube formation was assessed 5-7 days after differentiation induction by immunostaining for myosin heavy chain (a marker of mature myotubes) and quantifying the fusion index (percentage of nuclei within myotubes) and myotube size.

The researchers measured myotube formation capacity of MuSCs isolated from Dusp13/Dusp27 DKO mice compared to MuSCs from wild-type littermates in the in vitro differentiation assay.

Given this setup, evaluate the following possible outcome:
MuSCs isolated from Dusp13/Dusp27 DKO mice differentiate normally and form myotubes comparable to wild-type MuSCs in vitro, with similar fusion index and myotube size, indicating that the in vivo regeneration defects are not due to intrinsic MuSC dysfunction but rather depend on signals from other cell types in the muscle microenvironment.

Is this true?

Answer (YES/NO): NO